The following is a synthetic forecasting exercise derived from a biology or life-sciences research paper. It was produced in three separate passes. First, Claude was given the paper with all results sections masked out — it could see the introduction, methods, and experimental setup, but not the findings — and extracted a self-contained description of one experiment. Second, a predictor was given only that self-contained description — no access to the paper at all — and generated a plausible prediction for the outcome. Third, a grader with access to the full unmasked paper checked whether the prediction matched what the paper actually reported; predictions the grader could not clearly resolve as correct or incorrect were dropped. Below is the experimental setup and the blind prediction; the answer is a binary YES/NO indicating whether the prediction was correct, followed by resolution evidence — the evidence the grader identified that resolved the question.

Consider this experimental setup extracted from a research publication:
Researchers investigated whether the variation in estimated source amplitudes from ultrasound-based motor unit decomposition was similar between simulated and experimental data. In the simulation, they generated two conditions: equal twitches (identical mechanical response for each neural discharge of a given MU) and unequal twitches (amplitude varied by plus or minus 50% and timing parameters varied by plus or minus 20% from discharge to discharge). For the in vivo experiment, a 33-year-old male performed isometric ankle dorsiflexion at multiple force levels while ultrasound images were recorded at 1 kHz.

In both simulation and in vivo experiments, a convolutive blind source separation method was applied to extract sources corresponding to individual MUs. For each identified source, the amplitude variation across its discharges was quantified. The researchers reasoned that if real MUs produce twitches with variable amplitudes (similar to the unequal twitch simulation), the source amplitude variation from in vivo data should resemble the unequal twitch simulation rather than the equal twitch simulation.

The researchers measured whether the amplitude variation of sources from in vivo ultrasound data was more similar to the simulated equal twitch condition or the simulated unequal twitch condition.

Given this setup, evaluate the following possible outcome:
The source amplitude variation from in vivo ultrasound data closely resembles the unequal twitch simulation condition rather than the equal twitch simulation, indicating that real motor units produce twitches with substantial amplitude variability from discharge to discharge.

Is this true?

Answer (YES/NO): NO